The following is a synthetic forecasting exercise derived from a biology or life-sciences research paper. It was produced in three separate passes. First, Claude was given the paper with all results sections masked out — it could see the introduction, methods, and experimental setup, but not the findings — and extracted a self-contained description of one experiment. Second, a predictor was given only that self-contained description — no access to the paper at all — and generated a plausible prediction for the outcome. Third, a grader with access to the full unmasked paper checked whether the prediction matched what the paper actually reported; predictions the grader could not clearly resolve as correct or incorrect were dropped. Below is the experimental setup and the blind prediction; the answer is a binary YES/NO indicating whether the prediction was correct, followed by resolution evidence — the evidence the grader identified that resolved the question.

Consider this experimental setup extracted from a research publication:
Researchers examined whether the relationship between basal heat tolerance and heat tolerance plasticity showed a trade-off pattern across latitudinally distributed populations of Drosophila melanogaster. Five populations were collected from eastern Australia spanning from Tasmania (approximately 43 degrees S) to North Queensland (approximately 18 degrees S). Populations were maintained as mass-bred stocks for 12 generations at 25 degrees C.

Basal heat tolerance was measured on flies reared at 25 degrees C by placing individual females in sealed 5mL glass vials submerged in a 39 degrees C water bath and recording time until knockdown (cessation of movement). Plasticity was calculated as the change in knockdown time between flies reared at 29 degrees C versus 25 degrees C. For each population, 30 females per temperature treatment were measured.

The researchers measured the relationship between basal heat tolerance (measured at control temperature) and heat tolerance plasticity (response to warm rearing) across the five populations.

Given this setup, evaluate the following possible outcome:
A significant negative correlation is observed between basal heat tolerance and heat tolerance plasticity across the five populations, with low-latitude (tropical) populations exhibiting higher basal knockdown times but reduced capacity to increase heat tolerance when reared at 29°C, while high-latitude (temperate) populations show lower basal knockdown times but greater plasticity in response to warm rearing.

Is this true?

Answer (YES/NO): YES